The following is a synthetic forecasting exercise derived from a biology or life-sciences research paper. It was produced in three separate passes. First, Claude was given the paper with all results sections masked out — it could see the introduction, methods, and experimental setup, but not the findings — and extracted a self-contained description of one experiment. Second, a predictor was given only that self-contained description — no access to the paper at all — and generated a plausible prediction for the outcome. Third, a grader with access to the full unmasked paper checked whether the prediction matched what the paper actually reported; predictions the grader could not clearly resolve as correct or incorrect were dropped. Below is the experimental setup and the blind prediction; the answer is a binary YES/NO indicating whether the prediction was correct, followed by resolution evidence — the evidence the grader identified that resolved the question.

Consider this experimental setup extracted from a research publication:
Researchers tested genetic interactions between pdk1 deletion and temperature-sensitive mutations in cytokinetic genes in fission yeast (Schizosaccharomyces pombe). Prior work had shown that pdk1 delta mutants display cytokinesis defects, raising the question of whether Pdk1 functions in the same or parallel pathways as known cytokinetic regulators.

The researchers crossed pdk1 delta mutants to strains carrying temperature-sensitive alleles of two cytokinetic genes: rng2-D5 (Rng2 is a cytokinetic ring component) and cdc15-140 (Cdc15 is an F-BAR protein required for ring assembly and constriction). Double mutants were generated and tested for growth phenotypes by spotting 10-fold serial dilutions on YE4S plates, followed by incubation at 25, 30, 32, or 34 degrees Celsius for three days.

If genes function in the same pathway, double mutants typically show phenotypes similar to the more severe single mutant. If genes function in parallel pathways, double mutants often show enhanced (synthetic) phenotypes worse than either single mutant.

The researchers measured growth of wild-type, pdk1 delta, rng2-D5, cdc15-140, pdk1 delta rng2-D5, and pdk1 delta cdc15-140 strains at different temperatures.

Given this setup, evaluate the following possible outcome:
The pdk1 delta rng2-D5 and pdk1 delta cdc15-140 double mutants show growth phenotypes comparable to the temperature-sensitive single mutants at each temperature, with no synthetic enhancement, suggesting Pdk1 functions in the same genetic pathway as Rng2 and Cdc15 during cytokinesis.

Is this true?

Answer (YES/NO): NO